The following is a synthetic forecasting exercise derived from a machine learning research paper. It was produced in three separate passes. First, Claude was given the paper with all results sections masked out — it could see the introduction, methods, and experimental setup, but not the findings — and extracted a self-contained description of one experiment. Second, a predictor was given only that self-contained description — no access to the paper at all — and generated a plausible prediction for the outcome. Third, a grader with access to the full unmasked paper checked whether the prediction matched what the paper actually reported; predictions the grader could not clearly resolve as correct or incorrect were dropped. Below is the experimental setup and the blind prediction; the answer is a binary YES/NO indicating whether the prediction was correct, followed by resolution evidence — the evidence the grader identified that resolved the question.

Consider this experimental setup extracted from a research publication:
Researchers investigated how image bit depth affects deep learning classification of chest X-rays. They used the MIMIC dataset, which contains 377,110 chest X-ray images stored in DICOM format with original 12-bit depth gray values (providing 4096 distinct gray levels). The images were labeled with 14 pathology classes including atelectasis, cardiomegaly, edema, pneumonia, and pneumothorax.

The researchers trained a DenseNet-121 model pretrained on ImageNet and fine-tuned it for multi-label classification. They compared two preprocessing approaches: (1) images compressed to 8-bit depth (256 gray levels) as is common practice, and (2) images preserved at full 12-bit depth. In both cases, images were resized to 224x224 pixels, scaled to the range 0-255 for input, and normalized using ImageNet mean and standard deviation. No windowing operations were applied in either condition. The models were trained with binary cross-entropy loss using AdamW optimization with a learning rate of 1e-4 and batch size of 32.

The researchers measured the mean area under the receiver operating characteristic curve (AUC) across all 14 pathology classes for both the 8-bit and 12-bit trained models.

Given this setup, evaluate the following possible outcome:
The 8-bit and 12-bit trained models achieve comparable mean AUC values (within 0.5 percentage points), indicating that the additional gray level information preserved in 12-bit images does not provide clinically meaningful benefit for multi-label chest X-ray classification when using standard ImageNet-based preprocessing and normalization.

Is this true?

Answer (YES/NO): NO